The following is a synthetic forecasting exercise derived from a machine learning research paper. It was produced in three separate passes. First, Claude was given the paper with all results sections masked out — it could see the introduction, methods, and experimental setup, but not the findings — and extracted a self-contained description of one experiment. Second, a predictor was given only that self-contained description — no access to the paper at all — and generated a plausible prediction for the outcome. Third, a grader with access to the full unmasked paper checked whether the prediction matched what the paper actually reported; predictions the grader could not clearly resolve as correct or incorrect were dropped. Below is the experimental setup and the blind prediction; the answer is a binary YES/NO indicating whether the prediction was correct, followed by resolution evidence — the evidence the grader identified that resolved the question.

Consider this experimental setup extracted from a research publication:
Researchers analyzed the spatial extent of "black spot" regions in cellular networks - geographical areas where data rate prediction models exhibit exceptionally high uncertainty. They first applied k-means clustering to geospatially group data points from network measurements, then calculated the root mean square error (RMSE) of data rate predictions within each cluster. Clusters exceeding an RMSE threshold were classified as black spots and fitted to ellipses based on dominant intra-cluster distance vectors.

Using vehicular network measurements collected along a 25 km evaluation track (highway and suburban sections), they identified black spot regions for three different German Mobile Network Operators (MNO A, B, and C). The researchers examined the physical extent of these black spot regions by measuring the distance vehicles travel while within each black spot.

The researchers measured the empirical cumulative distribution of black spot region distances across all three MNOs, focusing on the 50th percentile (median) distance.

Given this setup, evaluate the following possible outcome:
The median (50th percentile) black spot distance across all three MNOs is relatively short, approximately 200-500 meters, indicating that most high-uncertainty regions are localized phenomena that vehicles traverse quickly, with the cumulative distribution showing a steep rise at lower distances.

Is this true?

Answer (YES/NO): NO